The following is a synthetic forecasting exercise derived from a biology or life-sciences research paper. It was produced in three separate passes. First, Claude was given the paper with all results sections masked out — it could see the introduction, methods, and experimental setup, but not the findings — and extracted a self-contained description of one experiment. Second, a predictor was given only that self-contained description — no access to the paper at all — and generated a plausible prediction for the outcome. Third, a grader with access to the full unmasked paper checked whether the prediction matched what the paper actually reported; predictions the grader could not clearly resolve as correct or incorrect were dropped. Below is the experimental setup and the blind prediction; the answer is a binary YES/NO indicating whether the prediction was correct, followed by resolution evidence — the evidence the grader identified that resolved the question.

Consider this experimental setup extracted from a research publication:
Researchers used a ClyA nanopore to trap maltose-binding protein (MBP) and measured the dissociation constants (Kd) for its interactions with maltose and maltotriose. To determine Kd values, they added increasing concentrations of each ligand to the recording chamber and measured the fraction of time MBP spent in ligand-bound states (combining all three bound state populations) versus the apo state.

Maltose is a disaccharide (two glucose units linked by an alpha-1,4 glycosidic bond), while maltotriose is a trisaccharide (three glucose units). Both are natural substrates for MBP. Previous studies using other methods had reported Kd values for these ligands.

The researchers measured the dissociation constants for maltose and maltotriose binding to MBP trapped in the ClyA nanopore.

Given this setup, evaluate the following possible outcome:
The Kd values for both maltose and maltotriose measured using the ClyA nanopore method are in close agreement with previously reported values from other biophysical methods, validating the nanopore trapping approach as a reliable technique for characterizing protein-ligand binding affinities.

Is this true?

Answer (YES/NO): YES